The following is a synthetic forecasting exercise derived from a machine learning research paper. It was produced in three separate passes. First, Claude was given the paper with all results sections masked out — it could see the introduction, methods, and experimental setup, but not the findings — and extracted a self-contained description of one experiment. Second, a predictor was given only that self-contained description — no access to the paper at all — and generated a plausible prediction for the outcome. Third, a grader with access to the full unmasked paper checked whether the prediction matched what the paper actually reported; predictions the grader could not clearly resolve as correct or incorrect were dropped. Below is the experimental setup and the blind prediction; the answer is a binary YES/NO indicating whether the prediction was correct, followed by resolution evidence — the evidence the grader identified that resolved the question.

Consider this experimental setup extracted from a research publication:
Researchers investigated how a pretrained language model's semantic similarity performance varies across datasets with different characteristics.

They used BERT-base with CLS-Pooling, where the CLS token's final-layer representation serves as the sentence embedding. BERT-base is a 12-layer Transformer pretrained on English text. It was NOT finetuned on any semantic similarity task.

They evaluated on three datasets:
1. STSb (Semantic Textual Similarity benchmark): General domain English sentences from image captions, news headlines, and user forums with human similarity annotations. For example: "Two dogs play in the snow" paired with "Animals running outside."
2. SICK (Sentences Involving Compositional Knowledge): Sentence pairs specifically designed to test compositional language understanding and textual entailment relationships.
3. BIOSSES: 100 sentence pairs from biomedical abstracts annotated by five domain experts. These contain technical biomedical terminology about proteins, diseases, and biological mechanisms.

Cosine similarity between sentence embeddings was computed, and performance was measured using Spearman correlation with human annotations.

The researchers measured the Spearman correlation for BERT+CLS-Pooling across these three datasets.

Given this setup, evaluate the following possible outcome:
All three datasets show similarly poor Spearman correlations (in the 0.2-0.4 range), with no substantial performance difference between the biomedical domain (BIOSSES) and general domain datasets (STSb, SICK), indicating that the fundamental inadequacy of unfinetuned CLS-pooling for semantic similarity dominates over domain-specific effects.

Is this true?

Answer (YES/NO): NO